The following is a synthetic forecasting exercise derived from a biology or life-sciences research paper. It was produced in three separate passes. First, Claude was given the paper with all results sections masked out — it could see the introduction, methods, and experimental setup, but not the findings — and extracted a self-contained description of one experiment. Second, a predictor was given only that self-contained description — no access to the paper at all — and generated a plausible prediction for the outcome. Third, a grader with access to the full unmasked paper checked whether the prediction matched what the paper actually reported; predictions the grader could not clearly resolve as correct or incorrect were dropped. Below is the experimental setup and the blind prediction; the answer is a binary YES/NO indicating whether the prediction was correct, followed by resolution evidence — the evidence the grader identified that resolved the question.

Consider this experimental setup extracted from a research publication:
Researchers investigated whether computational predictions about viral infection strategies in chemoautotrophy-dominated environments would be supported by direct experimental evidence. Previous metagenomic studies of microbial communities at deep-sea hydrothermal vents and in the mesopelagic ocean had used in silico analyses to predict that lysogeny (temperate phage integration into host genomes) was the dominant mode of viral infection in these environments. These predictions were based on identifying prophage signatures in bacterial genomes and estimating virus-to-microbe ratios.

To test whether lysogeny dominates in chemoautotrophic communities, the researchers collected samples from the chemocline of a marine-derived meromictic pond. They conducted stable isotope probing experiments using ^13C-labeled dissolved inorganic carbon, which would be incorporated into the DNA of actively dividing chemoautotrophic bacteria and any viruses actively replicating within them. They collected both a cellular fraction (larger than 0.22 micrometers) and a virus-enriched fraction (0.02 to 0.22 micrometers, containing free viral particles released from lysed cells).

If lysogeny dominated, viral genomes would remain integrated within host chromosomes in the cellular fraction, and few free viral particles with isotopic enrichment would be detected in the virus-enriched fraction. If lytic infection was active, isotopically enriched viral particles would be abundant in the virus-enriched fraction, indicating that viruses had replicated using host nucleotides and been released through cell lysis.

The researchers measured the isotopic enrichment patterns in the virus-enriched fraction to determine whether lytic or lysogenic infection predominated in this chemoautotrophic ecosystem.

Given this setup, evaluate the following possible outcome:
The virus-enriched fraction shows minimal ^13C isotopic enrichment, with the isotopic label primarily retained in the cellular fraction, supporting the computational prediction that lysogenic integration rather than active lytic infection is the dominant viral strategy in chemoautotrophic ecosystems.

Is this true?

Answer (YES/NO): NO